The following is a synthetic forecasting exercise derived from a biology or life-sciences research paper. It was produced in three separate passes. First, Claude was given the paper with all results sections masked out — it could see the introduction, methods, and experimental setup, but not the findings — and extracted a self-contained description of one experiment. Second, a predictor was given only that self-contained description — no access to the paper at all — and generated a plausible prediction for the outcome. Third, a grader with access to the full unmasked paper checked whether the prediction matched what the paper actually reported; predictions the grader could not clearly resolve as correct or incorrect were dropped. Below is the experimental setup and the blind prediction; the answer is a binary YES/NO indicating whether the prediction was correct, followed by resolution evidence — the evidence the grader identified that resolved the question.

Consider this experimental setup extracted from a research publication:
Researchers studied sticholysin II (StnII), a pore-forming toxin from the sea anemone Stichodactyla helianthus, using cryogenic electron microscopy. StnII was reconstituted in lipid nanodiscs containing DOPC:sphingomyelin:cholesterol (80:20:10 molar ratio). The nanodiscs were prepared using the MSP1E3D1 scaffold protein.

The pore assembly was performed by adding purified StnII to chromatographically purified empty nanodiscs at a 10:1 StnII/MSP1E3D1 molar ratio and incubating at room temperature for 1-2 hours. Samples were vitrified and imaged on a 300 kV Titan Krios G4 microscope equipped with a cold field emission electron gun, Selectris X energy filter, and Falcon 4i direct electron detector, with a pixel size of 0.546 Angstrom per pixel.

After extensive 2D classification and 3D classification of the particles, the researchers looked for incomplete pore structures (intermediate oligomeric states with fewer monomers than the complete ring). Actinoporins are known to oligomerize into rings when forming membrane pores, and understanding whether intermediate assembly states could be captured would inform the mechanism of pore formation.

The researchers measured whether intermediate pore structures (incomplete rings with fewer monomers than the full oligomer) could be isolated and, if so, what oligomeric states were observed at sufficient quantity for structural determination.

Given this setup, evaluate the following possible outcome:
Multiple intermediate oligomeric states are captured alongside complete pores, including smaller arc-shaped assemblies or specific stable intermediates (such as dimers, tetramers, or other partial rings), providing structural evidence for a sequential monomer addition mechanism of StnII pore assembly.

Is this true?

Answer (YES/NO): YES